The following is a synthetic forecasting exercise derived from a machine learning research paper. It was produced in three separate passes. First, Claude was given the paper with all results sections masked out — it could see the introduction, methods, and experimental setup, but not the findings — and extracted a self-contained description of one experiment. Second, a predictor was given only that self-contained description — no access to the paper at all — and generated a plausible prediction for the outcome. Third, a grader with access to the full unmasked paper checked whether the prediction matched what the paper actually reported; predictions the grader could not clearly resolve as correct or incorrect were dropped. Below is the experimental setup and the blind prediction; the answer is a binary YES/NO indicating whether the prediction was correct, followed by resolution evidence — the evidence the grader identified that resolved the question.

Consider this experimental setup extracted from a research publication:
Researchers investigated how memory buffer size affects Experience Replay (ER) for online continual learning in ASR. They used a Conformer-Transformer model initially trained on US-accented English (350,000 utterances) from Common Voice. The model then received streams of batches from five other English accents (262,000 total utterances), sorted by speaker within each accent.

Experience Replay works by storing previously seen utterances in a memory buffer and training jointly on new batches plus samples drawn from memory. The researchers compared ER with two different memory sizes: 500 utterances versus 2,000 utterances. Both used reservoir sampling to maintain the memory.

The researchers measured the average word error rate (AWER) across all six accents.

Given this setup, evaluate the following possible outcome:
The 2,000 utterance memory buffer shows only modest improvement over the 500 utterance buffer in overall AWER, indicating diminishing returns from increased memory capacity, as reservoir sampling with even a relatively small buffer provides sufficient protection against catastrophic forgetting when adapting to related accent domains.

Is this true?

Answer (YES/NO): NO